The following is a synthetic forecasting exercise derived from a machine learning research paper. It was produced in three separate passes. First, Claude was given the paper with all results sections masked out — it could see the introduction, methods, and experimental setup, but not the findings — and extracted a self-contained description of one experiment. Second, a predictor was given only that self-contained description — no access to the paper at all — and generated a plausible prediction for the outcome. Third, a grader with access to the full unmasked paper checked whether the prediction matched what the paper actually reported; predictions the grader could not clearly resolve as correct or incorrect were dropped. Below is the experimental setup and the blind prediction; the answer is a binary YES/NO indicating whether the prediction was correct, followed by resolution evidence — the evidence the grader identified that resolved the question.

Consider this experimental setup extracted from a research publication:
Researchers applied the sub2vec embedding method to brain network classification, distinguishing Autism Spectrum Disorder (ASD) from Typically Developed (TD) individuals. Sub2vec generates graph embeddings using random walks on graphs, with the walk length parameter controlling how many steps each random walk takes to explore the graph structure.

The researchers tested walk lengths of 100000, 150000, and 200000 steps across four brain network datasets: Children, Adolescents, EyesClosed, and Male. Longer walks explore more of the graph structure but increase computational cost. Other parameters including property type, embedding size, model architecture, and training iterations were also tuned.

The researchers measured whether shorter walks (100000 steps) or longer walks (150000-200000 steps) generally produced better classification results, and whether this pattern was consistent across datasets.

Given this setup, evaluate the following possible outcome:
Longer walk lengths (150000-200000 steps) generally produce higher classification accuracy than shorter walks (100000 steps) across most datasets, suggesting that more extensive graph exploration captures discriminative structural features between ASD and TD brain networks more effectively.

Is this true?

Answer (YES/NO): YES